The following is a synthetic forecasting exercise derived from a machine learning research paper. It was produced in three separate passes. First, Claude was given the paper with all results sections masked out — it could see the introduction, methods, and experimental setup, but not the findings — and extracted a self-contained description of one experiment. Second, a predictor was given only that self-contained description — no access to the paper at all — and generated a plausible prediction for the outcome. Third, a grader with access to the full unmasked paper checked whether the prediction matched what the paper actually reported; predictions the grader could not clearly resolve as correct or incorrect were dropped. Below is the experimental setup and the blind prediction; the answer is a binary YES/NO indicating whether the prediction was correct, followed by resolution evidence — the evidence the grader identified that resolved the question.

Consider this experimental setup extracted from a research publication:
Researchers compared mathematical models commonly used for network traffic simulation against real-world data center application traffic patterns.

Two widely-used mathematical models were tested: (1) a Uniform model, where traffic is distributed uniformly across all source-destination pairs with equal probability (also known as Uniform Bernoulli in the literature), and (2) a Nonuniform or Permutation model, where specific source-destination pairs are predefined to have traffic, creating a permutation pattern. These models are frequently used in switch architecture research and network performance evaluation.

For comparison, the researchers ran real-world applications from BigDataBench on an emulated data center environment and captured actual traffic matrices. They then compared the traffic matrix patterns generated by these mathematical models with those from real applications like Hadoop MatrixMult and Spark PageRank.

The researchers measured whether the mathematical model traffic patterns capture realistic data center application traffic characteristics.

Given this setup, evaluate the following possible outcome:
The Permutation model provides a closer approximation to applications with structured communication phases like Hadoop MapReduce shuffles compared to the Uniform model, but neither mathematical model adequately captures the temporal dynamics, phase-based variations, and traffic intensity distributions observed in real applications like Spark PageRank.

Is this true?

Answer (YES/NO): NO